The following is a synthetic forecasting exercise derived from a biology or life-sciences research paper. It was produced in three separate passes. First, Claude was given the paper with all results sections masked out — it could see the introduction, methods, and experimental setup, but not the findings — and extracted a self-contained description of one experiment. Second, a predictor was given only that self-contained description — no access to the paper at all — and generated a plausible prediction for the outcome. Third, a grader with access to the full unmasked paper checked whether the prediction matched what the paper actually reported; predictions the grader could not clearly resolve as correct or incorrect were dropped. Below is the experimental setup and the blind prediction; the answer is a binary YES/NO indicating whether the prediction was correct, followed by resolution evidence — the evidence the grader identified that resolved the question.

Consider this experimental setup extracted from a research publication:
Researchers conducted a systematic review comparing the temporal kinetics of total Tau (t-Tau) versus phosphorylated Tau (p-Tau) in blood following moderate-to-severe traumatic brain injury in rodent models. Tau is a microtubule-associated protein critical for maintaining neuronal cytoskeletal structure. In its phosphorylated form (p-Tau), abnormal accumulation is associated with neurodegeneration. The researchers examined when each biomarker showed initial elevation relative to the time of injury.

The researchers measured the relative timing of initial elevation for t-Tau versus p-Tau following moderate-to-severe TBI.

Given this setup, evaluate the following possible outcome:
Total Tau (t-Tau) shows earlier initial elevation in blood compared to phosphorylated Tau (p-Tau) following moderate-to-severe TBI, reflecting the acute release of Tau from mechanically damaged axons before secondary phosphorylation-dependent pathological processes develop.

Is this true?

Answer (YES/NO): YES